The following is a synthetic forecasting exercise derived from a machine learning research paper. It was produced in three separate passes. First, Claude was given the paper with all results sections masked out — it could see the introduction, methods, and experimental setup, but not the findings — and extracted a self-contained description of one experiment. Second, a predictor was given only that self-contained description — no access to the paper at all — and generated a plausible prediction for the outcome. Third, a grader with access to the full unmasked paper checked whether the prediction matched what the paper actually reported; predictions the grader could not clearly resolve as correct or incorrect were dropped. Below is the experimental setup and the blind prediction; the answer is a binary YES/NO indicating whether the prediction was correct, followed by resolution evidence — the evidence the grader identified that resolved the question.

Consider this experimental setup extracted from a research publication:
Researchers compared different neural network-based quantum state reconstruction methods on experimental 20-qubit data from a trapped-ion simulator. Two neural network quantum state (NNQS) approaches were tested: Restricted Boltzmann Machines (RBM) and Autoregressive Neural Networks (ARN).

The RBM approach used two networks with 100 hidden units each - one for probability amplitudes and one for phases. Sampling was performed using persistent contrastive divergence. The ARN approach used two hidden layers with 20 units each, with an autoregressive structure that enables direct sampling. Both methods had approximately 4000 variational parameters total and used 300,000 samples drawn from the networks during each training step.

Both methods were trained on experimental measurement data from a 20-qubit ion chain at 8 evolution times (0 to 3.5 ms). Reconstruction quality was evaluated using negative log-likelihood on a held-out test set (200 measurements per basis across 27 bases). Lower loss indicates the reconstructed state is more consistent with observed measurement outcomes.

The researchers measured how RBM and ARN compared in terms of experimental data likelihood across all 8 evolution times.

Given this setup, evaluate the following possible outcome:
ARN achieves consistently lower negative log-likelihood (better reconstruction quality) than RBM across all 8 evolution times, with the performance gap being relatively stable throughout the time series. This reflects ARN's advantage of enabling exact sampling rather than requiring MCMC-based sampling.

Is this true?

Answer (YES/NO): NO